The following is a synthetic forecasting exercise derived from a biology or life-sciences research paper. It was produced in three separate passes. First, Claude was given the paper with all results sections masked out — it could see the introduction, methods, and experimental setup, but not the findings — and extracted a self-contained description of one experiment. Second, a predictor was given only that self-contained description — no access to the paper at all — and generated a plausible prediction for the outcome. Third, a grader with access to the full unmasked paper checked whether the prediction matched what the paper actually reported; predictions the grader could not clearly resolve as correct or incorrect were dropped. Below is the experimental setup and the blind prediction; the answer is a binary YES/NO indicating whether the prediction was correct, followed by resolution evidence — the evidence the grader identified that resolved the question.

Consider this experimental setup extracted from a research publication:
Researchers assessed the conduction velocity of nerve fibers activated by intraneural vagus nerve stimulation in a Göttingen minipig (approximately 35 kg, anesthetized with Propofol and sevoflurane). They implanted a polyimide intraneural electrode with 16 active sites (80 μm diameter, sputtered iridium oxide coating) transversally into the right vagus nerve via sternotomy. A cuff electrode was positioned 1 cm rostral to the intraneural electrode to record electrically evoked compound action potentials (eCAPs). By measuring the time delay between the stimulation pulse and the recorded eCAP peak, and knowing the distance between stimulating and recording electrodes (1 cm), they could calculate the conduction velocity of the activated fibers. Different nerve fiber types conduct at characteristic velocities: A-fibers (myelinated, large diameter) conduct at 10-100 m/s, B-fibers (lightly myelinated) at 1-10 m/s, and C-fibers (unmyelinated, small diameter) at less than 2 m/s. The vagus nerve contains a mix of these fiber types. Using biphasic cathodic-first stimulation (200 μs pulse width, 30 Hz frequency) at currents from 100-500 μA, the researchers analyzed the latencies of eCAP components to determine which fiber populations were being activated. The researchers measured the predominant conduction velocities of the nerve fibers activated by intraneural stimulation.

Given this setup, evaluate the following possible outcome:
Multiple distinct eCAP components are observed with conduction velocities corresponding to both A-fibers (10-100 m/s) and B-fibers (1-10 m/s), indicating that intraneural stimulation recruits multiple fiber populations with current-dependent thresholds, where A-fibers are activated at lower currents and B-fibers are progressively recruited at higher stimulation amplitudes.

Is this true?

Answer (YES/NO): NO